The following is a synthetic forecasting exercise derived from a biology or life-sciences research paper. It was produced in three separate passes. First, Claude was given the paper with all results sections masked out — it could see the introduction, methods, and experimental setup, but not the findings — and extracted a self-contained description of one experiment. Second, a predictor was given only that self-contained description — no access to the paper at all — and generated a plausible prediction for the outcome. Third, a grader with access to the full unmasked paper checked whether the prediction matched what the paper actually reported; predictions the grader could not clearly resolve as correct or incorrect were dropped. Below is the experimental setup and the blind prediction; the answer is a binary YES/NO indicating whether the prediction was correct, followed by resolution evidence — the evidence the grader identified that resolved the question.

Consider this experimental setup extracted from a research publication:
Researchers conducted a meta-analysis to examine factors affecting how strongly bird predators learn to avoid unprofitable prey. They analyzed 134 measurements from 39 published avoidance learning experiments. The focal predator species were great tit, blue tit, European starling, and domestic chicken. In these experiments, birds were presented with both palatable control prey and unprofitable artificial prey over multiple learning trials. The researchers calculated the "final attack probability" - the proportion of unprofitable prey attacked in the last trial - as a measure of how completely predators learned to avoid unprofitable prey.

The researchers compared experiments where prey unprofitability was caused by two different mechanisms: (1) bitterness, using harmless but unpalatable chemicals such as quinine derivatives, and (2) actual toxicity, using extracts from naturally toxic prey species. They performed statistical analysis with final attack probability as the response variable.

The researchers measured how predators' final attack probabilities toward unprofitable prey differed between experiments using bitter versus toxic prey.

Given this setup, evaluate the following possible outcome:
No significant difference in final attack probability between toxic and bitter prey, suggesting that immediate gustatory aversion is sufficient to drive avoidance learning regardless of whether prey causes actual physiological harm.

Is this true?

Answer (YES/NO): NO